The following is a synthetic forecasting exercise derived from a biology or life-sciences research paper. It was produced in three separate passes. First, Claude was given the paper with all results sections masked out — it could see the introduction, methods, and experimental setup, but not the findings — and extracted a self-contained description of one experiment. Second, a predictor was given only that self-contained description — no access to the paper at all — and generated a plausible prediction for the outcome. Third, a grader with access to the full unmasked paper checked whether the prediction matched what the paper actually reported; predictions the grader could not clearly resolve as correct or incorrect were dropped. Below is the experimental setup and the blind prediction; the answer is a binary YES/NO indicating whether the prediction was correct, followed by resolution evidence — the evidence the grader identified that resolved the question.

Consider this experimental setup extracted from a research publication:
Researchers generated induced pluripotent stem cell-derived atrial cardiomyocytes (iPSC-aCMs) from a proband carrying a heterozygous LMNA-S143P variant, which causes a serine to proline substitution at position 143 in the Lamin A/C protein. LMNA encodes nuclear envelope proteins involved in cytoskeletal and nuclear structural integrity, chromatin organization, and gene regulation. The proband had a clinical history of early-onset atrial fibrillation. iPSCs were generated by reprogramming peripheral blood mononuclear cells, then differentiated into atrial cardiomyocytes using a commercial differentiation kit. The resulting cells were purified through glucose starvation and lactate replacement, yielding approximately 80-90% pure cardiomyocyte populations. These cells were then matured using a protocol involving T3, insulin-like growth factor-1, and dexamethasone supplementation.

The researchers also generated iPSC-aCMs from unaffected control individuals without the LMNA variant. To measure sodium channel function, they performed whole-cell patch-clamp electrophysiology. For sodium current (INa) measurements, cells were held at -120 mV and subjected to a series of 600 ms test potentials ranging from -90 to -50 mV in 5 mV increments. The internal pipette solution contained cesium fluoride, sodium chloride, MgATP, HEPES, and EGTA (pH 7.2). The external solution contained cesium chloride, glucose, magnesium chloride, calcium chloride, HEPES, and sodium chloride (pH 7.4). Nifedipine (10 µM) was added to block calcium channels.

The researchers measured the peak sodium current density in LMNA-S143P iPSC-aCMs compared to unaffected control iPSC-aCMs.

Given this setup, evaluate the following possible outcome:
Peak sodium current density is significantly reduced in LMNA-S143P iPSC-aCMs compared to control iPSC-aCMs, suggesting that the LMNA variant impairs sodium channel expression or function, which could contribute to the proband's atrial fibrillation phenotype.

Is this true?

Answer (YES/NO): YES